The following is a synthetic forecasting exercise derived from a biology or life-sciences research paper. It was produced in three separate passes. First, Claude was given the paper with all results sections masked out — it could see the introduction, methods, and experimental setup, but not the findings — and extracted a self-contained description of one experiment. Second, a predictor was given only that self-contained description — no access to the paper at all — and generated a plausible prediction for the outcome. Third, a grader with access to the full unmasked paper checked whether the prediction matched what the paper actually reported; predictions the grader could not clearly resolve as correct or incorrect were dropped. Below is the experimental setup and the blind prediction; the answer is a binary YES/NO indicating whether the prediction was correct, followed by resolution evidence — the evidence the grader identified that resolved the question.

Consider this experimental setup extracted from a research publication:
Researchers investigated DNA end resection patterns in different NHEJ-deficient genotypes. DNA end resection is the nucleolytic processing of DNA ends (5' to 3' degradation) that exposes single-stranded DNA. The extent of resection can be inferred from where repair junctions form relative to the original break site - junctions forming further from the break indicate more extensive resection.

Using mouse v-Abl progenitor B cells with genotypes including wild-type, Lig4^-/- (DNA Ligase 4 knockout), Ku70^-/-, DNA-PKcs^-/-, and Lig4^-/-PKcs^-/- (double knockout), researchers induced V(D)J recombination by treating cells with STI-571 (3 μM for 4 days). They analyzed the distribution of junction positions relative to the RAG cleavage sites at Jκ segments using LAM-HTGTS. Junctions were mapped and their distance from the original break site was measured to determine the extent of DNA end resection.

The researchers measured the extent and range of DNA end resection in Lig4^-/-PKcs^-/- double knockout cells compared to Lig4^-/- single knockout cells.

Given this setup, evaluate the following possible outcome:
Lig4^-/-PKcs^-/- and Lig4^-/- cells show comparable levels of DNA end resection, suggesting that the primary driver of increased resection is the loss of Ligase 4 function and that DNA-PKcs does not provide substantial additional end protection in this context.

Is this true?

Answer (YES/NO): NO